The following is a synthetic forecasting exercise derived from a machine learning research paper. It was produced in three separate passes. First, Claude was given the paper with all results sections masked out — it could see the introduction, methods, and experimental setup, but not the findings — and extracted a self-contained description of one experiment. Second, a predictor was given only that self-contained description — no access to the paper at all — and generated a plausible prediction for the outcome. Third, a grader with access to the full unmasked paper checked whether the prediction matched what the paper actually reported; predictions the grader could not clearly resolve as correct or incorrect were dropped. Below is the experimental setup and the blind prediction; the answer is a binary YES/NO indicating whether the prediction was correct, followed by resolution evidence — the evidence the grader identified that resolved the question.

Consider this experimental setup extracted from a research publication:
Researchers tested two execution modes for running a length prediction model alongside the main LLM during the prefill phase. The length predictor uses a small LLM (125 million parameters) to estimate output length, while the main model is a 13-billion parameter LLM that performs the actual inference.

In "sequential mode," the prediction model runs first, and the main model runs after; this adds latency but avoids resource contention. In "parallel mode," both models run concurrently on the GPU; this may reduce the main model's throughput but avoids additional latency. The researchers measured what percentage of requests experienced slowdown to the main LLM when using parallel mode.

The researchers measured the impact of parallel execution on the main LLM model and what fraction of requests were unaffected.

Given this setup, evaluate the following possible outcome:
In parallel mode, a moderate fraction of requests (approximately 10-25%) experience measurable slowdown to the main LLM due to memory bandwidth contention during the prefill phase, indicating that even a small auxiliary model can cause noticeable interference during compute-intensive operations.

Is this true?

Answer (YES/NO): YES